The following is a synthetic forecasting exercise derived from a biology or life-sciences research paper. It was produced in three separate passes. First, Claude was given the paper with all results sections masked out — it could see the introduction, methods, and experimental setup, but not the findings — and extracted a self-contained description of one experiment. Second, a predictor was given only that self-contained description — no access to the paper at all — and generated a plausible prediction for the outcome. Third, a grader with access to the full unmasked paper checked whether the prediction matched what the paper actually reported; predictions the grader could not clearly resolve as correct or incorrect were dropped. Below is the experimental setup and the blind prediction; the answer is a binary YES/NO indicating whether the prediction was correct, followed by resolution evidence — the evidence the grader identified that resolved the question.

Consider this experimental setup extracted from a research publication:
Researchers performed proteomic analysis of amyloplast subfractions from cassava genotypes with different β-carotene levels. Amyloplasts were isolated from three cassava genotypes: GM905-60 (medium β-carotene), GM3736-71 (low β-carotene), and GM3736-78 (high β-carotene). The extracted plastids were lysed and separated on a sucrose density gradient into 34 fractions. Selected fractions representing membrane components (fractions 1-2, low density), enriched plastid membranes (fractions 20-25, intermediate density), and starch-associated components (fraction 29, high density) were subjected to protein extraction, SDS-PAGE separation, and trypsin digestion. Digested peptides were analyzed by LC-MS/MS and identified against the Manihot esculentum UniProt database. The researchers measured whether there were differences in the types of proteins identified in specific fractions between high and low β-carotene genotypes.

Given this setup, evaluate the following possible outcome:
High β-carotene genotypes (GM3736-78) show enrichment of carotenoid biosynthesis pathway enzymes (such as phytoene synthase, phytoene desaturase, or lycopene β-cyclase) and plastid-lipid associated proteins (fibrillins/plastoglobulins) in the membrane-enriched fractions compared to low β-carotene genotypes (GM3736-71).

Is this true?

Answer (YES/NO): NO